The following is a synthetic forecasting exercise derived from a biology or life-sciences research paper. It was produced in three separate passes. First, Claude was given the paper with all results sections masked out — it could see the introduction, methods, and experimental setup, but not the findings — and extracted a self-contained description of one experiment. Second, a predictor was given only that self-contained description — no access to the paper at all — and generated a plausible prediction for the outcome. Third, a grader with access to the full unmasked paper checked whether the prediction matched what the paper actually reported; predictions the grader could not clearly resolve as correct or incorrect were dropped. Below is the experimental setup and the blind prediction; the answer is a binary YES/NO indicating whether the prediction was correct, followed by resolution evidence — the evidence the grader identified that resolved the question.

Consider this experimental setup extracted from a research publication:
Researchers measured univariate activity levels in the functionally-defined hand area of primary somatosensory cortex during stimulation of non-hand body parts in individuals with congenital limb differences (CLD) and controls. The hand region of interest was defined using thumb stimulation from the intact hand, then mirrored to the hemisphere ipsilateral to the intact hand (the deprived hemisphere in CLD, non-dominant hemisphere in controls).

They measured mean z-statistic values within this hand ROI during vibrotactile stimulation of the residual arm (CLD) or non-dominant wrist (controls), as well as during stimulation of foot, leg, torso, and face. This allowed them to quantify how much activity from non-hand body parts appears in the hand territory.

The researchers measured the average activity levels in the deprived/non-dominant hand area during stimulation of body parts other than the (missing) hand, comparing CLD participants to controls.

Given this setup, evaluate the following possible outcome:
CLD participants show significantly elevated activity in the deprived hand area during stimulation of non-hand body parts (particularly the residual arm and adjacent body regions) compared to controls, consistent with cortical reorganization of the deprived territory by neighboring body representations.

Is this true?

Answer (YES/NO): YES